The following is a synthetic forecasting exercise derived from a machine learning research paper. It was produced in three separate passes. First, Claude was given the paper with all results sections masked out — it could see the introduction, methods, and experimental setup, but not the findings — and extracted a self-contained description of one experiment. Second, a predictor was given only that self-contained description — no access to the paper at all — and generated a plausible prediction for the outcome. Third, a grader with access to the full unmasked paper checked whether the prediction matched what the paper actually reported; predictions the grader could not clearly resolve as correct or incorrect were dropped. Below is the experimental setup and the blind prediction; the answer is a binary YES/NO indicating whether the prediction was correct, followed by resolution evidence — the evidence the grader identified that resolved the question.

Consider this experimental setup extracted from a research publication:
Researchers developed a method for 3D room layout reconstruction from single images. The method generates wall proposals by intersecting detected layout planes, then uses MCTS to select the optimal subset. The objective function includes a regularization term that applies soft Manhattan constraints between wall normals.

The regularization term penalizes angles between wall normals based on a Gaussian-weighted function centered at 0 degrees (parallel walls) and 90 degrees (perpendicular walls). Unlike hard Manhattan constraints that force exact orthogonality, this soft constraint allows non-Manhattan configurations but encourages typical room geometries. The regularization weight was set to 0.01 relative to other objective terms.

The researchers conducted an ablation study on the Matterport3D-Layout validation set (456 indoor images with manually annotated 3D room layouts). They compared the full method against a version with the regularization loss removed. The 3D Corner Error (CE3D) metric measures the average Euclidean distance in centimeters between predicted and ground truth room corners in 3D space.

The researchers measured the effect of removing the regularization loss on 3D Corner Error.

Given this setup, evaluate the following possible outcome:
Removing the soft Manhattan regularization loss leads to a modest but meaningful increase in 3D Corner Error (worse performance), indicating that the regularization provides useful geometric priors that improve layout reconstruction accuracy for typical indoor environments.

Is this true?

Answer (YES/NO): NO